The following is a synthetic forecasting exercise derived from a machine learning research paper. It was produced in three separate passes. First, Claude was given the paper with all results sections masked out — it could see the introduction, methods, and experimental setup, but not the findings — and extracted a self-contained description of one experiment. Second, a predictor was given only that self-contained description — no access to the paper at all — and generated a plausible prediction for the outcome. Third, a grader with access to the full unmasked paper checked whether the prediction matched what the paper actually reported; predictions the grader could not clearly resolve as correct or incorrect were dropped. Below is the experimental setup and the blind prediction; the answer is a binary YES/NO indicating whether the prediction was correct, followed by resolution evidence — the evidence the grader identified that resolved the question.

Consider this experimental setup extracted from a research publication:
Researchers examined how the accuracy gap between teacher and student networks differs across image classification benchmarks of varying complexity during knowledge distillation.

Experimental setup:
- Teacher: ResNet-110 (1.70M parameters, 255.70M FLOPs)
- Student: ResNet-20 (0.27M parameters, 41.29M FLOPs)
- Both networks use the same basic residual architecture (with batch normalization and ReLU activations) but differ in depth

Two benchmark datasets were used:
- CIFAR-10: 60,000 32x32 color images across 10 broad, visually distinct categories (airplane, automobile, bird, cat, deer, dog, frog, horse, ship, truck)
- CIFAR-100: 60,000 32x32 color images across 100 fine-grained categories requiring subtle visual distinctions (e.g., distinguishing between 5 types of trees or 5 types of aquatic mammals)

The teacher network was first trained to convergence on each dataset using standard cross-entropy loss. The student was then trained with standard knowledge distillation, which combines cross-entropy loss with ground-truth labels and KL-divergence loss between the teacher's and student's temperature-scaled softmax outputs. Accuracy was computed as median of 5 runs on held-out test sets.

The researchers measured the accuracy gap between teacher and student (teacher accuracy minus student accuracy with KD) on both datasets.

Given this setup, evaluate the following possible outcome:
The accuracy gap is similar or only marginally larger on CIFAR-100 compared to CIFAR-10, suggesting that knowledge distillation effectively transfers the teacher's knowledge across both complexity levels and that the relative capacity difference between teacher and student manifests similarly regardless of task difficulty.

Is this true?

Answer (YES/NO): NO